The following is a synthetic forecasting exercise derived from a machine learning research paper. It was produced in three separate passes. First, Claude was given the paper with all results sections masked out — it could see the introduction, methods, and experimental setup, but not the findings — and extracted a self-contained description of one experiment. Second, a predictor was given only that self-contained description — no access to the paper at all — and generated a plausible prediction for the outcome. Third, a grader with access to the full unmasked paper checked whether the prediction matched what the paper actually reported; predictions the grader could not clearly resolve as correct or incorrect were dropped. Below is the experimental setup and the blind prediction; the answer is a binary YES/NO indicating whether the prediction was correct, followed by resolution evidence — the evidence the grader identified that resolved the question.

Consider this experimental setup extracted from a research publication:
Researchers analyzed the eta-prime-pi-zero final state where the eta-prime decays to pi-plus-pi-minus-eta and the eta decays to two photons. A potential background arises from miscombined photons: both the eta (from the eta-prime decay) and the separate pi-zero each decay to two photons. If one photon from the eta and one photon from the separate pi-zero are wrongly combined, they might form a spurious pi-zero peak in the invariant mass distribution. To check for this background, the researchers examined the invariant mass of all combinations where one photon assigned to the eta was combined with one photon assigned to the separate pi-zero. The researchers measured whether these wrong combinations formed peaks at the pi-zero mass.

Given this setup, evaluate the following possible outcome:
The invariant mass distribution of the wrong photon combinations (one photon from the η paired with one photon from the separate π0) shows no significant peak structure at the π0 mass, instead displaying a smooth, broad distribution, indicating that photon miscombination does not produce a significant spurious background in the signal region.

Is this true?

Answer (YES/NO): NO